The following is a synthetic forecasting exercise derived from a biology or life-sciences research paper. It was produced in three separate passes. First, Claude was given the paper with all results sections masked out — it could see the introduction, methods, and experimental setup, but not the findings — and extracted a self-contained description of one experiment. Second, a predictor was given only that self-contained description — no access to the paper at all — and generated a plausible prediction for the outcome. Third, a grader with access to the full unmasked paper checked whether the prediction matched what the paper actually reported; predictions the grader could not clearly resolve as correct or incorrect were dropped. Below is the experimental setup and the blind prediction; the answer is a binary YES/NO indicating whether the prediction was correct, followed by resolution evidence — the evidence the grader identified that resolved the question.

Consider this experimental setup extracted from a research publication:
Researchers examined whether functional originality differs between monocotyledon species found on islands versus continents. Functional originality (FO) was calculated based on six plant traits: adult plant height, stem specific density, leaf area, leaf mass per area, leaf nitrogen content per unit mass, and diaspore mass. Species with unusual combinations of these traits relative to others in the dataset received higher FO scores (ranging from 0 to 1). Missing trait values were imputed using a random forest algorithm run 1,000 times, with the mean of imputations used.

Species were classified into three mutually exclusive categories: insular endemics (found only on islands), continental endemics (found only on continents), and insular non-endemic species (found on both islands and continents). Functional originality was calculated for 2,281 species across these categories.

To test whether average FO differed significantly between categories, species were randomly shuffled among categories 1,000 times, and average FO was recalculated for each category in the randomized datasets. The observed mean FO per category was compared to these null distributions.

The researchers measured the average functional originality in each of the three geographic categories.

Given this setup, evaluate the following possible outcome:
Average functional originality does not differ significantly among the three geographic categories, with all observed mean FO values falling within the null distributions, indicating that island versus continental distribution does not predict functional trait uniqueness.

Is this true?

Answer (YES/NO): NO